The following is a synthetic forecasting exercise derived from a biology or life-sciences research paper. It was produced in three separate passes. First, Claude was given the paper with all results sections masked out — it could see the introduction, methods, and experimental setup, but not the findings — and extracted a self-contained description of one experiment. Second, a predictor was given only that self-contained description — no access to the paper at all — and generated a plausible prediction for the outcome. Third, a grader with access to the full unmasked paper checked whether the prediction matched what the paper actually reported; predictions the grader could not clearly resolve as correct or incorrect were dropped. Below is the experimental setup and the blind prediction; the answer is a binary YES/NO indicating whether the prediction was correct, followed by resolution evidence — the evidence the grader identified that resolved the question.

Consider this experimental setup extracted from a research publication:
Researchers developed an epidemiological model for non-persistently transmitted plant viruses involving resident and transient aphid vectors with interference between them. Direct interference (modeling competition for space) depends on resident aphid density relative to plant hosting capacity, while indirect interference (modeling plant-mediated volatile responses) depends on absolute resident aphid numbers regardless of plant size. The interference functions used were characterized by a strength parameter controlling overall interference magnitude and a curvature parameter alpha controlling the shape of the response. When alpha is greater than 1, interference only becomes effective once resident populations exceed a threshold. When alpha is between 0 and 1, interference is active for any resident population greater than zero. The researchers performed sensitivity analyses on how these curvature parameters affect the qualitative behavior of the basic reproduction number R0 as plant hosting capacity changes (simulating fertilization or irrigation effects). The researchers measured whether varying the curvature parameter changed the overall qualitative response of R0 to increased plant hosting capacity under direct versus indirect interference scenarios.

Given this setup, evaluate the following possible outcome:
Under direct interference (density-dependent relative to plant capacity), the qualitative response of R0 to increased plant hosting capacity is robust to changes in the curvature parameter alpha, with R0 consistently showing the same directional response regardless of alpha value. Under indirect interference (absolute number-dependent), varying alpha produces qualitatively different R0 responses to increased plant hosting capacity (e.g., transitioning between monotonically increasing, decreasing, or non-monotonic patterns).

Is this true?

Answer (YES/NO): NO